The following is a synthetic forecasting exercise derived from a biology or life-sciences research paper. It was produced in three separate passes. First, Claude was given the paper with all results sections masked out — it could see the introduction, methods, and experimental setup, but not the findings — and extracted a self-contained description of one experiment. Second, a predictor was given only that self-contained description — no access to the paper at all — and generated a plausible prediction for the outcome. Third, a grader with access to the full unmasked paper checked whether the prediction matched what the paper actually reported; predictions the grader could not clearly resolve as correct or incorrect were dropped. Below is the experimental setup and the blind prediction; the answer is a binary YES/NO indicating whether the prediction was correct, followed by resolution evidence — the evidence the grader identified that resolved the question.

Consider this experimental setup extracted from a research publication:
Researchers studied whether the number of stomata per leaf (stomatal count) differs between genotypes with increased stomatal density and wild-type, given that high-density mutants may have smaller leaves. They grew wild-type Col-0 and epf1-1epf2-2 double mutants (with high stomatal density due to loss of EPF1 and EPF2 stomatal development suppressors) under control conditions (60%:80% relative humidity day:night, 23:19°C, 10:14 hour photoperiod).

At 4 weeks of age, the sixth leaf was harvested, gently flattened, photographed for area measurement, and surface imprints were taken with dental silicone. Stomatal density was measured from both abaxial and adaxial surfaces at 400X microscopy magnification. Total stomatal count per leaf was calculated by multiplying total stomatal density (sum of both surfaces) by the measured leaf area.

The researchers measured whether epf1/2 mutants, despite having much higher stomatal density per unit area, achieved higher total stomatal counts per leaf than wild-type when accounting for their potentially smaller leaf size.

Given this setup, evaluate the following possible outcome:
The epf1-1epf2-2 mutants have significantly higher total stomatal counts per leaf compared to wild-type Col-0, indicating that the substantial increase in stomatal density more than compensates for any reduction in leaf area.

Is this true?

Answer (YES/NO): YES